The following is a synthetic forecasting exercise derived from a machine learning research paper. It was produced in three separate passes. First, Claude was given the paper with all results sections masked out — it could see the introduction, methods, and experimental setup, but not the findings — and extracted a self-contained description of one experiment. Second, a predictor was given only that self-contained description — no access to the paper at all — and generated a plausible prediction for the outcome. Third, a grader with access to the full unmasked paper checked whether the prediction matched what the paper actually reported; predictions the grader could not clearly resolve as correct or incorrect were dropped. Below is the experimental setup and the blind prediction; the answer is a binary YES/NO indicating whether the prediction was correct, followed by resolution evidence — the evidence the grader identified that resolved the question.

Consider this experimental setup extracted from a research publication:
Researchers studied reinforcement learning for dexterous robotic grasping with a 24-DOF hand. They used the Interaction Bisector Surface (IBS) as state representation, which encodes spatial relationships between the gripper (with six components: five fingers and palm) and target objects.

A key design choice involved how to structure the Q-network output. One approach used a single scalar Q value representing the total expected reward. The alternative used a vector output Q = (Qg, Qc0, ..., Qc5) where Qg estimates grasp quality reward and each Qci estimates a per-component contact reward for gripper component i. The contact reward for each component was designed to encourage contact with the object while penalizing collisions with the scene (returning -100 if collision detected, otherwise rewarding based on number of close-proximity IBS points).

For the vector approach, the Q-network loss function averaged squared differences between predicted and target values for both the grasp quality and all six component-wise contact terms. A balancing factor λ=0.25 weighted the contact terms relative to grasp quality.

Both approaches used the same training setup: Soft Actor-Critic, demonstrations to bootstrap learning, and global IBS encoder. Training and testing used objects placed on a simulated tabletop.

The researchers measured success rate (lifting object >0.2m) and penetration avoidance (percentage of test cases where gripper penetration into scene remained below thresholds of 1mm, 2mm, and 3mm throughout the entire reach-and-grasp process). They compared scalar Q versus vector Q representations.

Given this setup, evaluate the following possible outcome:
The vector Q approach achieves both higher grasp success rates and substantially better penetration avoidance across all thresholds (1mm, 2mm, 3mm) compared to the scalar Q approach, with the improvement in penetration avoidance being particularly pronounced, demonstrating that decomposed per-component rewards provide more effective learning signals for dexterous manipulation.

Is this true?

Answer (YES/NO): YES